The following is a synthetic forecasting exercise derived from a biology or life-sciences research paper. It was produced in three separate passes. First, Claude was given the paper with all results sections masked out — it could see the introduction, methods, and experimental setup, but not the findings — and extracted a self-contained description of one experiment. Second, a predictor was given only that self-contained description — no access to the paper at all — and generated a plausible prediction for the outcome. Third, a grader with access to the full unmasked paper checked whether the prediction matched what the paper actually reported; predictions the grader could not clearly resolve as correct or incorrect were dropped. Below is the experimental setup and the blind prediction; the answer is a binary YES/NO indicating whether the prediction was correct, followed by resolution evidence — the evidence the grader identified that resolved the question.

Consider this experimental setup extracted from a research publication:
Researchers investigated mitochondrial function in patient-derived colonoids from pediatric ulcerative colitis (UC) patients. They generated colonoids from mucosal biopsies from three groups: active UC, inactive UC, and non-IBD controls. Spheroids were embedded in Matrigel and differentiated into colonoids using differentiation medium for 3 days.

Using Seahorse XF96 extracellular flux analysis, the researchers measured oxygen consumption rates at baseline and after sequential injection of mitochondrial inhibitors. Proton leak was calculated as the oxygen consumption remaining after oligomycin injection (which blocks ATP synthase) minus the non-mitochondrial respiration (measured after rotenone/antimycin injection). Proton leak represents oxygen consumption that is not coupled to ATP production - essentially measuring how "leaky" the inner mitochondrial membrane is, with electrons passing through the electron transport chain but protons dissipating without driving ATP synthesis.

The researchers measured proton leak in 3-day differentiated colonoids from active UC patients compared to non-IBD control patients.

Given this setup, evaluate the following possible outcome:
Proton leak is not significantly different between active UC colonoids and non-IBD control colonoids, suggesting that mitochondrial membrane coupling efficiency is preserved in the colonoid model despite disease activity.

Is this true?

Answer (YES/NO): NO